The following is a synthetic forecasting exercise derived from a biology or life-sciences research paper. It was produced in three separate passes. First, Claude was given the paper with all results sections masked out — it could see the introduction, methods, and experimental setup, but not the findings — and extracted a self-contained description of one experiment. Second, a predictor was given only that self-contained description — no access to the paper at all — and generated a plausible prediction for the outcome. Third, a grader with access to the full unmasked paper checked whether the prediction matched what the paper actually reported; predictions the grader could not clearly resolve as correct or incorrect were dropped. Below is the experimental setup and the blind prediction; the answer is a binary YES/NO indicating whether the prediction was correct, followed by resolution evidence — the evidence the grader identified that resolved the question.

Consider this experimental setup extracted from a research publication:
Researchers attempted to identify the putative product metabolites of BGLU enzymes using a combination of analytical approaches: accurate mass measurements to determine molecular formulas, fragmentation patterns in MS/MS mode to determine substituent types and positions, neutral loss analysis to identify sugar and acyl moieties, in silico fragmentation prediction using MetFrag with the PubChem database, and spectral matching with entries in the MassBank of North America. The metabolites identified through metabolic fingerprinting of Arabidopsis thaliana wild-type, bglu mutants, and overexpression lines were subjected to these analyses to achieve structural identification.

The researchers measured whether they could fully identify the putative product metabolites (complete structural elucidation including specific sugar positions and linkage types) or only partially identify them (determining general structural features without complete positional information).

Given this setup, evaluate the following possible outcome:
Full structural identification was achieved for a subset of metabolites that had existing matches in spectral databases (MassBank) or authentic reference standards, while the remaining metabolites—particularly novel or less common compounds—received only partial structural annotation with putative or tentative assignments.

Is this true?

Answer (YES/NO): NO